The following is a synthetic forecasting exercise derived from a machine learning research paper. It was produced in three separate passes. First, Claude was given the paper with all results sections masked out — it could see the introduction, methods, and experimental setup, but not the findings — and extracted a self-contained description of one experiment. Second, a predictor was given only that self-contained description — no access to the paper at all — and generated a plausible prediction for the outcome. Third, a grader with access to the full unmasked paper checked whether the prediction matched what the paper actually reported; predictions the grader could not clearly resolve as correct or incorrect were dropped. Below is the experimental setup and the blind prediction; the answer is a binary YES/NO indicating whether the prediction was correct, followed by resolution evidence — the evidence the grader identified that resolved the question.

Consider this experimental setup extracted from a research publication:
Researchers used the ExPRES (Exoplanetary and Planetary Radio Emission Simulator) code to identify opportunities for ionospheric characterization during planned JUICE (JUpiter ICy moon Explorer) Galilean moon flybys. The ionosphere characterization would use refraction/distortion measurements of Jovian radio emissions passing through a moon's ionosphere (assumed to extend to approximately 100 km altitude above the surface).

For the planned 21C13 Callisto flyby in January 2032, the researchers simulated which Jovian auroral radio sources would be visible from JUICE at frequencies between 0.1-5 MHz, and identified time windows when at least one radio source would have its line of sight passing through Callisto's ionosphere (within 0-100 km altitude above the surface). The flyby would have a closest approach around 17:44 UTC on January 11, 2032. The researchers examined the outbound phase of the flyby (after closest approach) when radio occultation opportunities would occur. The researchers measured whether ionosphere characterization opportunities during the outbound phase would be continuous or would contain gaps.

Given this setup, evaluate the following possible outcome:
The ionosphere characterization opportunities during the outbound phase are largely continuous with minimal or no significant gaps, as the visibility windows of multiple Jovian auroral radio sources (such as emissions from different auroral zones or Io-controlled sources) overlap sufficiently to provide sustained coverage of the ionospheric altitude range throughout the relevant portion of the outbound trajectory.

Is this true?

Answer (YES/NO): YES